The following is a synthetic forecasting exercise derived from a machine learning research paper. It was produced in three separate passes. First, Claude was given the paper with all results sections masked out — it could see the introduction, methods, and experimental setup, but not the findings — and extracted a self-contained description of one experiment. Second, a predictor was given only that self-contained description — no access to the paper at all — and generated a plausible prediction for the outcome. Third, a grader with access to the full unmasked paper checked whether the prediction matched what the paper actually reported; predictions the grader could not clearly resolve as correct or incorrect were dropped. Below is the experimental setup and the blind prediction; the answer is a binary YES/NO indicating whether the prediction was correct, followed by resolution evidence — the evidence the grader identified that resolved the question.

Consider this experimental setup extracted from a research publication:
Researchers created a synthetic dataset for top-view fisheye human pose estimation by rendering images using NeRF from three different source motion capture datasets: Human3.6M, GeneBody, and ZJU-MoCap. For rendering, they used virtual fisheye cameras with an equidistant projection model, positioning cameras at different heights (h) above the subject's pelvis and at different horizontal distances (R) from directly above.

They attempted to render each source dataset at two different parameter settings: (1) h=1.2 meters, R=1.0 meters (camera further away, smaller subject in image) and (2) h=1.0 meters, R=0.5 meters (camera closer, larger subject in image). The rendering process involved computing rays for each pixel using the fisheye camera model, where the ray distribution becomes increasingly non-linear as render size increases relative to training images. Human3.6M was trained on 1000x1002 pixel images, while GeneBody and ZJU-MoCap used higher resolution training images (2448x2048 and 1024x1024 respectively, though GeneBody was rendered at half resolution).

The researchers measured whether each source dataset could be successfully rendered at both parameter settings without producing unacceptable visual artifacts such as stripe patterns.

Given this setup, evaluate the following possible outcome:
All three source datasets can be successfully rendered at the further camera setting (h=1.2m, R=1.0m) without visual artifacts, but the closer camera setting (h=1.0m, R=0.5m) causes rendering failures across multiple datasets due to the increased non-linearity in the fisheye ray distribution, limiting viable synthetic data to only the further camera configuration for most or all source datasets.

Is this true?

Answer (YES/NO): NO